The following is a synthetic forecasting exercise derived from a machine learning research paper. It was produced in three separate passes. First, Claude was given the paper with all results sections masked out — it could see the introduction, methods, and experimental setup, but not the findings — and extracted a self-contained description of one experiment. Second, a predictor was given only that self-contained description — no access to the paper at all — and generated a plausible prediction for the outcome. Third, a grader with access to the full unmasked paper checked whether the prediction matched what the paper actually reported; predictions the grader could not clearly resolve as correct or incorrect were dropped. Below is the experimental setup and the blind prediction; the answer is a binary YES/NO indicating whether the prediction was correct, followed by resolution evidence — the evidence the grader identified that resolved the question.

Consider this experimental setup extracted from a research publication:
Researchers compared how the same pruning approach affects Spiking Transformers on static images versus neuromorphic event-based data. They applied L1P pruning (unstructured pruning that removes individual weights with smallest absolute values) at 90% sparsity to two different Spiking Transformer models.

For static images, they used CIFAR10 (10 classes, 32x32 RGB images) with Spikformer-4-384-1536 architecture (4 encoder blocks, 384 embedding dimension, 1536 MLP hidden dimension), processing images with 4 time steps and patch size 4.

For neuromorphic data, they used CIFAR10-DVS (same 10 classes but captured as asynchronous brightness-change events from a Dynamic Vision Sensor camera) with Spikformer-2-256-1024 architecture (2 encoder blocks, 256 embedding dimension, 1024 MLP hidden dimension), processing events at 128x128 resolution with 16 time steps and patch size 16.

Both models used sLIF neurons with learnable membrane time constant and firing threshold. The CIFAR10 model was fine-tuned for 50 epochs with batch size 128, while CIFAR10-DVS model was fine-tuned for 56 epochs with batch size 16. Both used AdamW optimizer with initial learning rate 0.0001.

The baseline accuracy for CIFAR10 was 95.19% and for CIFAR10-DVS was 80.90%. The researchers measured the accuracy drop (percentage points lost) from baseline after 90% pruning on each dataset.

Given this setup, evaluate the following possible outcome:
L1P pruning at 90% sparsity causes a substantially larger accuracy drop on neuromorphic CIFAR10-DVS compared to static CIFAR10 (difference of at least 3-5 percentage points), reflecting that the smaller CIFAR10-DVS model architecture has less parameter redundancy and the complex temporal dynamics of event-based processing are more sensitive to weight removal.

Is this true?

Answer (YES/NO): NO